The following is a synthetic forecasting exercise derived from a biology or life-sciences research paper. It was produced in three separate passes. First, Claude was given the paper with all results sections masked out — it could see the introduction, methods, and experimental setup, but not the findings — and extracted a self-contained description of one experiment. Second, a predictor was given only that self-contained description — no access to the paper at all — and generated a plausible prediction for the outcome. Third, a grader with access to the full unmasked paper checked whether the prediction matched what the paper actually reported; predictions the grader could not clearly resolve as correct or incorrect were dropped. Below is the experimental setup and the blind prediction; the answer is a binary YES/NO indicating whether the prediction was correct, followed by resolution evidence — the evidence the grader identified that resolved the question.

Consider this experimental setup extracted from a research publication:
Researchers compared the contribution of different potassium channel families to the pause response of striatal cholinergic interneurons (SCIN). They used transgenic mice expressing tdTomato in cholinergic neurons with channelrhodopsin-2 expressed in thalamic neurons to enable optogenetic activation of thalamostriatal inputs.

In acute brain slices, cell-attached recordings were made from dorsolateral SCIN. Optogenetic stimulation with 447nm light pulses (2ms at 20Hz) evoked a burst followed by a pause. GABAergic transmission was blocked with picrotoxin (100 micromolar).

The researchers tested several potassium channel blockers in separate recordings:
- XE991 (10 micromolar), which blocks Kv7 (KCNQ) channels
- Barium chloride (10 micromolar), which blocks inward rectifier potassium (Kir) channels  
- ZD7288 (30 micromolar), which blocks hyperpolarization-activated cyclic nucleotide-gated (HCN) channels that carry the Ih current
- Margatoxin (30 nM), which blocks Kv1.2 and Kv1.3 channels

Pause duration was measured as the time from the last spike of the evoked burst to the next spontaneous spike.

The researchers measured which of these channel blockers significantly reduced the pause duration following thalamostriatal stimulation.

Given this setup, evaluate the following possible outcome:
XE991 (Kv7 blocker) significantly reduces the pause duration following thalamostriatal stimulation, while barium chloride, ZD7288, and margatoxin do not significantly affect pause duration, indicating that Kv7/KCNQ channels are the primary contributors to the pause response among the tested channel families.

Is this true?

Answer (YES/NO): NO